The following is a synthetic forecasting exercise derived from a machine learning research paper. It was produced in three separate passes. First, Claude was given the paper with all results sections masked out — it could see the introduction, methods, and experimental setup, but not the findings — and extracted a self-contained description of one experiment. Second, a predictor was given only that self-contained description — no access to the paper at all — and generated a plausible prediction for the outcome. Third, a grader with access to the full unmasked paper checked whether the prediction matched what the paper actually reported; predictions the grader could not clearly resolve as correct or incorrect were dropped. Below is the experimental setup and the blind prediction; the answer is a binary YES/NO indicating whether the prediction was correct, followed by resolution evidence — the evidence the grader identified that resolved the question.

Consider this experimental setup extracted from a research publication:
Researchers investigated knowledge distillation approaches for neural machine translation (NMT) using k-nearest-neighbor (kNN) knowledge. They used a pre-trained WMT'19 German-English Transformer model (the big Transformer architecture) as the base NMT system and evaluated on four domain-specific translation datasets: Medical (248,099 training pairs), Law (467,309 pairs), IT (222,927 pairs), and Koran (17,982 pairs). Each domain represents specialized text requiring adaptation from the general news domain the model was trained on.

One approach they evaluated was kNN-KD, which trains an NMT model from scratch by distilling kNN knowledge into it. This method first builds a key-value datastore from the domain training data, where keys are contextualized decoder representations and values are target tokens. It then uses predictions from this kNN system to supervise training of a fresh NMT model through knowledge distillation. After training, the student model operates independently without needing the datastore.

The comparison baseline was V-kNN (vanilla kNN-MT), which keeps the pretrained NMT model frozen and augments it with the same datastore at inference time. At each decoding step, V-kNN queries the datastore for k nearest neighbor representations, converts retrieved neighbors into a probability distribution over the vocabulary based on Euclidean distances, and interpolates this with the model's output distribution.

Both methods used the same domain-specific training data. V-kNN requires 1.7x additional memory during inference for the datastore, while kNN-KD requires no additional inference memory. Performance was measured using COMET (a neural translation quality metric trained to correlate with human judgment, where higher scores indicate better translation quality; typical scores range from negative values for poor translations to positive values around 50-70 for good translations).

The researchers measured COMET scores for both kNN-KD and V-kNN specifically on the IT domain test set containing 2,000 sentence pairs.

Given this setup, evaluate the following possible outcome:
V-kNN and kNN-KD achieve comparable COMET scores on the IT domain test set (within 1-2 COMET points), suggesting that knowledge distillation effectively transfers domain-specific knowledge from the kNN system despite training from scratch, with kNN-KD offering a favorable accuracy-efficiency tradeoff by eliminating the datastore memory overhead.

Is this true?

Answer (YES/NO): NO